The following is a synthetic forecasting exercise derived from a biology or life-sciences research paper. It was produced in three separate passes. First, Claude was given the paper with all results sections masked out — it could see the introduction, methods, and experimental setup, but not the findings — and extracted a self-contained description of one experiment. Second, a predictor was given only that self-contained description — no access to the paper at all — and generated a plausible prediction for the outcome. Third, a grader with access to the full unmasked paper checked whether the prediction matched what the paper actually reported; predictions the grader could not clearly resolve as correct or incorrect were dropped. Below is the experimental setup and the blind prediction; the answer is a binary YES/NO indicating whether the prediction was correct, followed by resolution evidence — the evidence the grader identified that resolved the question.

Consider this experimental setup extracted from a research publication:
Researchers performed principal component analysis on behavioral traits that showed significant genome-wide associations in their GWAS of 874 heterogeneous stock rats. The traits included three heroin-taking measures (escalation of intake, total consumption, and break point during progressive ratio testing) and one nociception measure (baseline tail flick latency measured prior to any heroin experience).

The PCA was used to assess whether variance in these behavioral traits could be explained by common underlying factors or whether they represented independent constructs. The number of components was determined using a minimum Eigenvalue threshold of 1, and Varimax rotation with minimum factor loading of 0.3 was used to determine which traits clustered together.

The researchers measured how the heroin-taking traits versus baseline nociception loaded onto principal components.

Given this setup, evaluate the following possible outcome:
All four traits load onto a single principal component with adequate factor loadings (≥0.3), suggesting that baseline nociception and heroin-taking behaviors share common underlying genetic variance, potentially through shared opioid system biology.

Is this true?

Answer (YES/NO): NO